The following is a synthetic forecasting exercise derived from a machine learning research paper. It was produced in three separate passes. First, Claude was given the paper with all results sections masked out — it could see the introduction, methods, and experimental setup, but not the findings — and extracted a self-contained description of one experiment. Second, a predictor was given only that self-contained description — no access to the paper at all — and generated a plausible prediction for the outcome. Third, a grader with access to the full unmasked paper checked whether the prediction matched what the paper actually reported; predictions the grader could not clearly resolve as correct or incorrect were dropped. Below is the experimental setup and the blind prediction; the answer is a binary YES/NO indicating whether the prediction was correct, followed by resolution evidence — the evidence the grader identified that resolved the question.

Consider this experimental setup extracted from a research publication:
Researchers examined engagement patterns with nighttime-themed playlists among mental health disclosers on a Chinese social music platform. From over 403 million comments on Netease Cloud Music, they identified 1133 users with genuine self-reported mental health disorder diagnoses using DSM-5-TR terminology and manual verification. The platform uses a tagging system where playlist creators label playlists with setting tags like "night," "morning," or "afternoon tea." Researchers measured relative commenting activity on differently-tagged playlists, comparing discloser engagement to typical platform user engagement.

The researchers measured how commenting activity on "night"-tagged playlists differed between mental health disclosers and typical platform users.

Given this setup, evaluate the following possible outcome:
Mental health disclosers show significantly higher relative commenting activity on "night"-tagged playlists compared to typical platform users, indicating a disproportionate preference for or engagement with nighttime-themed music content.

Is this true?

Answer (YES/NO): YES